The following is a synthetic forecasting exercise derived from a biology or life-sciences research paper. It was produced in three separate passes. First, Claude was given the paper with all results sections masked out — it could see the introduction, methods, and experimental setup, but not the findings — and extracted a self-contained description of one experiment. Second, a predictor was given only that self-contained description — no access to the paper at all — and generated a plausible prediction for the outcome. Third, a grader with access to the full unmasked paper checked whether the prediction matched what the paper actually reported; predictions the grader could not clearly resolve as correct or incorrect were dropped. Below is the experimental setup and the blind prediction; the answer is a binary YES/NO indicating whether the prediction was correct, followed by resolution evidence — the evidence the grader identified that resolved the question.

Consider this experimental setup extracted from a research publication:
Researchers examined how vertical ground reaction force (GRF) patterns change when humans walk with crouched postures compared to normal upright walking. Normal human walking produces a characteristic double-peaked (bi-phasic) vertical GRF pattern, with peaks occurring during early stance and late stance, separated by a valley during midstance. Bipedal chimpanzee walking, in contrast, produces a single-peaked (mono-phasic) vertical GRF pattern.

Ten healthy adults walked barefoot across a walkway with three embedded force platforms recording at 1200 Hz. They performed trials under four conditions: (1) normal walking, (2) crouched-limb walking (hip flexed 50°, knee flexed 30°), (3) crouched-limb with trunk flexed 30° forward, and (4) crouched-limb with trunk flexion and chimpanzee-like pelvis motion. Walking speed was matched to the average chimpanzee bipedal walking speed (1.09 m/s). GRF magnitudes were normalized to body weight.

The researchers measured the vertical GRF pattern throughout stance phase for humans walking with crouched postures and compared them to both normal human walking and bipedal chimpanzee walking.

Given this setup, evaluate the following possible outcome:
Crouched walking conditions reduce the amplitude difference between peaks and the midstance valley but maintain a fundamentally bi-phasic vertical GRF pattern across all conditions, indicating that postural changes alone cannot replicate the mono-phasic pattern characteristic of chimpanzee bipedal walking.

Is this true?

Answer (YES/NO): YES